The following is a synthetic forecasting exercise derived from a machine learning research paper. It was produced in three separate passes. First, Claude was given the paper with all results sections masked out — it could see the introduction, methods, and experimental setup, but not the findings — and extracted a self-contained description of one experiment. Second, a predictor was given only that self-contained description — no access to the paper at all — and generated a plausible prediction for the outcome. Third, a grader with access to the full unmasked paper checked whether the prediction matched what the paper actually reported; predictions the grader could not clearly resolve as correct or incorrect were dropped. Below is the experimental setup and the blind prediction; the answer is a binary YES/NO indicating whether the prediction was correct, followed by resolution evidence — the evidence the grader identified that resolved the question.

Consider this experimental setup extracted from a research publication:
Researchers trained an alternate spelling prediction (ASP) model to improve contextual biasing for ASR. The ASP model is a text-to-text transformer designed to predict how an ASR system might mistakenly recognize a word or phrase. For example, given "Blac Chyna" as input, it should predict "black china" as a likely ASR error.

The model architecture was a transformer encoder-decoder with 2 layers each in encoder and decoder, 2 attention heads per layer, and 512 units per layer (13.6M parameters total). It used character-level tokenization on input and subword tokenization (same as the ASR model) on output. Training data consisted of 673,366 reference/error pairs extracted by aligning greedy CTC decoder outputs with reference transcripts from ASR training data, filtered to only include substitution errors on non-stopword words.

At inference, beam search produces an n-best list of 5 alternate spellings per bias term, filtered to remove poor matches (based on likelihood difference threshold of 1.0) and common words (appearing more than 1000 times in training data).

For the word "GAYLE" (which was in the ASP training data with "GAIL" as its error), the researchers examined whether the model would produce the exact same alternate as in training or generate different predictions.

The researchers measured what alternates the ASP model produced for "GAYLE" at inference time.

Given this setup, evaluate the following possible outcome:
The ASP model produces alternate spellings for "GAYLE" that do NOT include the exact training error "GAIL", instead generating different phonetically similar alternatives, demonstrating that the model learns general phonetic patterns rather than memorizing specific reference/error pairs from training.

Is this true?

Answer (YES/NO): NO